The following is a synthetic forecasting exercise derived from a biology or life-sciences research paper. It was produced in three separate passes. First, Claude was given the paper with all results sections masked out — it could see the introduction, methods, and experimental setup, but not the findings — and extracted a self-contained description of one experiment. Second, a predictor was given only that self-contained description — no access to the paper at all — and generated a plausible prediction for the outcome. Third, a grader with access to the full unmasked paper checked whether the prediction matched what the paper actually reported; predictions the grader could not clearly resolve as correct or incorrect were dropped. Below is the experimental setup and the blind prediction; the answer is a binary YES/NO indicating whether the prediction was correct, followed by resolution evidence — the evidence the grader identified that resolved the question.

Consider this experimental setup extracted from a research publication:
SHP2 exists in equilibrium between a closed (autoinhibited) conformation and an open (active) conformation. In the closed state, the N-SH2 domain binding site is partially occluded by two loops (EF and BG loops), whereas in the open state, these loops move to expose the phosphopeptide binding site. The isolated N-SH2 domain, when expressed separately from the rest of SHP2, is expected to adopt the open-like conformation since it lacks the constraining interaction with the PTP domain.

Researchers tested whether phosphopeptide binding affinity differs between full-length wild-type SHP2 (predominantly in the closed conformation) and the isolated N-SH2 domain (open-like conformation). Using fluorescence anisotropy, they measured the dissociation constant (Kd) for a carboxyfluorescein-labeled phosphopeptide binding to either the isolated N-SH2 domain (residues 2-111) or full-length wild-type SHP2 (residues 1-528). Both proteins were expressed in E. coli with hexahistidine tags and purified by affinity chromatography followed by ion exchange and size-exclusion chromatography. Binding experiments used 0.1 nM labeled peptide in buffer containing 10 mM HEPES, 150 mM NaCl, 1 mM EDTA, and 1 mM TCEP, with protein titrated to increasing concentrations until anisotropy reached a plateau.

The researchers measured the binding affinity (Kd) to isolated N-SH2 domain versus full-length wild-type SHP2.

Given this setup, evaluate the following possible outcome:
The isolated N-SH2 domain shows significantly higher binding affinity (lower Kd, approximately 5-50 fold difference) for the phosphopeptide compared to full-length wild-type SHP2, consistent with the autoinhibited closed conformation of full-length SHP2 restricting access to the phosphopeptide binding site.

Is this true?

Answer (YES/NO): YES